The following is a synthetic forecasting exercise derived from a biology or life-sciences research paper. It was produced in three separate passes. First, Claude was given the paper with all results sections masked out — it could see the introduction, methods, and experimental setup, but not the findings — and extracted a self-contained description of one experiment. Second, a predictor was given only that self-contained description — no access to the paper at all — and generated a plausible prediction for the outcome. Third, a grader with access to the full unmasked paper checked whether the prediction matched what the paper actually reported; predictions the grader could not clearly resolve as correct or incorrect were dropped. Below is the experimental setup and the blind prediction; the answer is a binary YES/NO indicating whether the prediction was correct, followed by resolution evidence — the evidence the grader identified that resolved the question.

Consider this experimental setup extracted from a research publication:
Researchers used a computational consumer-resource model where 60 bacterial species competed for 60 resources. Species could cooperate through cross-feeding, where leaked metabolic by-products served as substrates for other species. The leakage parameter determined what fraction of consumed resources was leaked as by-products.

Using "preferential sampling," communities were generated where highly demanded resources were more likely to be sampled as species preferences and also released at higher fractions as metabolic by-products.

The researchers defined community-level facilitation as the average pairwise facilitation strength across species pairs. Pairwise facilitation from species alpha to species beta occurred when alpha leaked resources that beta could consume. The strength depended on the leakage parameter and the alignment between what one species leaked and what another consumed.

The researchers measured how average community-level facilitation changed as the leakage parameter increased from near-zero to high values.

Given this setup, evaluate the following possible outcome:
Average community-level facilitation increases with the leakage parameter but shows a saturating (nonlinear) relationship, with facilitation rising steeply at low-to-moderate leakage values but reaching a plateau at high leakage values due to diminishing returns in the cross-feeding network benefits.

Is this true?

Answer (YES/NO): NO